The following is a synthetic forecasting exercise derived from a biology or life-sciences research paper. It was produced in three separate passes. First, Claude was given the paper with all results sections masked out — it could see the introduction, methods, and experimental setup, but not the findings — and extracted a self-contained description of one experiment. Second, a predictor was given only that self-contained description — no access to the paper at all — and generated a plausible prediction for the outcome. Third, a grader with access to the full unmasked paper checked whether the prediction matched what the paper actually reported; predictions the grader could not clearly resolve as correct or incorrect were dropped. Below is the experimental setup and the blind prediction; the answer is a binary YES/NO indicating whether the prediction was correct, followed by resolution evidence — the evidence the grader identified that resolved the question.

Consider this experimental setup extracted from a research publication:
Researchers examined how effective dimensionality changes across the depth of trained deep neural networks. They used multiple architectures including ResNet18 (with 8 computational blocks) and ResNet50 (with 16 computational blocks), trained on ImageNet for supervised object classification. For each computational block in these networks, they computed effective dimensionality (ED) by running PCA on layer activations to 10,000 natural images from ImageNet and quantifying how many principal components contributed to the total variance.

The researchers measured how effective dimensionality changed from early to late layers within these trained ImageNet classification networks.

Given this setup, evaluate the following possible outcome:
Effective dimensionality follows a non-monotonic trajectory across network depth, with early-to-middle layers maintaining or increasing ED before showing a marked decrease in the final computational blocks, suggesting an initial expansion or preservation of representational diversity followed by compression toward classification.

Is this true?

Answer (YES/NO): NO